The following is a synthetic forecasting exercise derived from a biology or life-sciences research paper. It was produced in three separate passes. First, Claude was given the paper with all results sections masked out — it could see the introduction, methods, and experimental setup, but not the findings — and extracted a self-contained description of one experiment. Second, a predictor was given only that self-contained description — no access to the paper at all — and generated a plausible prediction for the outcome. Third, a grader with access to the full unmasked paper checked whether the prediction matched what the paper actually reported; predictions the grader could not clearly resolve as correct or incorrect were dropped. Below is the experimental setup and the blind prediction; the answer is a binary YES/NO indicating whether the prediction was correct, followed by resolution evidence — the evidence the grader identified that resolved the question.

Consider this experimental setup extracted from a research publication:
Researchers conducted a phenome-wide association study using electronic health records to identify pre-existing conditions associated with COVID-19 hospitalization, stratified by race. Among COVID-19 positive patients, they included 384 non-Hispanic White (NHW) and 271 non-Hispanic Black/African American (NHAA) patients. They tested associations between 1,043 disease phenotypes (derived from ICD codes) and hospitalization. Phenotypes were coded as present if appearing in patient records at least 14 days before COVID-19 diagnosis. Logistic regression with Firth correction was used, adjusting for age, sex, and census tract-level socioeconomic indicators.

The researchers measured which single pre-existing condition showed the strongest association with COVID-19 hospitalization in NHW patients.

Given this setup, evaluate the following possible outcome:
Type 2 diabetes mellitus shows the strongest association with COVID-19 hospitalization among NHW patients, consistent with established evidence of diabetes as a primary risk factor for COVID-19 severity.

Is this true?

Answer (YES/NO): NO